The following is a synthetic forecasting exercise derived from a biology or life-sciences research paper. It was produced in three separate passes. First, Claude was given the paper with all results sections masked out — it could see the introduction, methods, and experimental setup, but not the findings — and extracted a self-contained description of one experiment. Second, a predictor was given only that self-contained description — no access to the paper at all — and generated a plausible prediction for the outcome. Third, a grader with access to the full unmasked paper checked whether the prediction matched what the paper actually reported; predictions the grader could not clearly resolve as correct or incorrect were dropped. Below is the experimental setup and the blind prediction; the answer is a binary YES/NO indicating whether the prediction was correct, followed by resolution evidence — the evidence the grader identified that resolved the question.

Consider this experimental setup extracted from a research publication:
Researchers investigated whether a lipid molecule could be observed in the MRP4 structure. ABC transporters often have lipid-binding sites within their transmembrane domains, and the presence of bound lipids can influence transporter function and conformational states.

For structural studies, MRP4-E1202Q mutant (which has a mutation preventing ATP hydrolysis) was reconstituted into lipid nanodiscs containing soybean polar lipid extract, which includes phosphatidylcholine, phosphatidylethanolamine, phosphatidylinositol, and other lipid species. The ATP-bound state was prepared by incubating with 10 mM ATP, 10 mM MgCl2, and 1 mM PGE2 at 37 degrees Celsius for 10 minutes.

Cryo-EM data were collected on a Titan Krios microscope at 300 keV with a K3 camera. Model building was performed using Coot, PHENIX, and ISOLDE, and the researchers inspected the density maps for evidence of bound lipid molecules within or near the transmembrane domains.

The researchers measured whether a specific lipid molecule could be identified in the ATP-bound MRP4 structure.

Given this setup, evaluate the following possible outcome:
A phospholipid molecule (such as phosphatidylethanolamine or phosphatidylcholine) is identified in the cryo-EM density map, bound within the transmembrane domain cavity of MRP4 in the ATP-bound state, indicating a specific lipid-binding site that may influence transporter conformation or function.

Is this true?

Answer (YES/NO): YES